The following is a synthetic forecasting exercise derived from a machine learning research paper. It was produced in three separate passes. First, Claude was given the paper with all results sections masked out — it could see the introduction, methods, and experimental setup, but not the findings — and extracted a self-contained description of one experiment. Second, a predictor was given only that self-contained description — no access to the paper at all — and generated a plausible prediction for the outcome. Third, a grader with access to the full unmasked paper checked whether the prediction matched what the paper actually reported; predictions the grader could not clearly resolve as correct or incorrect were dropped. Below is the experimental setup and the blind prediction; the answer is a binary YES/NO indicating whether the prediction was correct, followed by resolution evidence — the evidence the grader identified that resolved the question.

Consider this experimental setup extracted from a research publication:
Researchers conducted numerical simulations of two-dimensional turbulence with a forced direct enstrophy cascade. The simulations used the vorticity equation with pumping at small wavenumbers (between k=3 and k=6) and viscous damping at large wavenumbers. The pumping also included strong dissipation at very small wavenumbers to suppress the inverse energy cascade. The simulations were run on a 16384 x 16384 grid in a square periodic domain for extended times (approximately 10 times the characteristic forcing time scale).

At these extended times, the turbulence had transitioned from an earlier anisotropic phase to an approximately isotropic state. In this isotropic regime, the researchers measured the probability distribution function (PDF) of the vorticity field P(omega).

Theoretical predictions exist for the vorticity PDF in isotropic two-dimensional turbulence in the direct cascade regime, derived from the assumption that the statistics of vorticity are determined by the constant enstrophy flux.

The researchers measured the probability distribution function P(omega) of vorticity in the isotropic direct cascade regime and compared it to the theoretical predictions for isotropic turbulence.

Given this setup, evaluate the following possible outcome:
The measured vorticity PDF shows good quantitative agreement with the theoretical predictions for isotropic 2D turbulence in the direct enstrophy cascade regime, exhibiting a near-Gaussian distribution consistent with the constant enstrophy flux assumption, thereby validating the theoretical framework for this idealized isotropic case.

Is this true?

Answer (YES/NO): NO